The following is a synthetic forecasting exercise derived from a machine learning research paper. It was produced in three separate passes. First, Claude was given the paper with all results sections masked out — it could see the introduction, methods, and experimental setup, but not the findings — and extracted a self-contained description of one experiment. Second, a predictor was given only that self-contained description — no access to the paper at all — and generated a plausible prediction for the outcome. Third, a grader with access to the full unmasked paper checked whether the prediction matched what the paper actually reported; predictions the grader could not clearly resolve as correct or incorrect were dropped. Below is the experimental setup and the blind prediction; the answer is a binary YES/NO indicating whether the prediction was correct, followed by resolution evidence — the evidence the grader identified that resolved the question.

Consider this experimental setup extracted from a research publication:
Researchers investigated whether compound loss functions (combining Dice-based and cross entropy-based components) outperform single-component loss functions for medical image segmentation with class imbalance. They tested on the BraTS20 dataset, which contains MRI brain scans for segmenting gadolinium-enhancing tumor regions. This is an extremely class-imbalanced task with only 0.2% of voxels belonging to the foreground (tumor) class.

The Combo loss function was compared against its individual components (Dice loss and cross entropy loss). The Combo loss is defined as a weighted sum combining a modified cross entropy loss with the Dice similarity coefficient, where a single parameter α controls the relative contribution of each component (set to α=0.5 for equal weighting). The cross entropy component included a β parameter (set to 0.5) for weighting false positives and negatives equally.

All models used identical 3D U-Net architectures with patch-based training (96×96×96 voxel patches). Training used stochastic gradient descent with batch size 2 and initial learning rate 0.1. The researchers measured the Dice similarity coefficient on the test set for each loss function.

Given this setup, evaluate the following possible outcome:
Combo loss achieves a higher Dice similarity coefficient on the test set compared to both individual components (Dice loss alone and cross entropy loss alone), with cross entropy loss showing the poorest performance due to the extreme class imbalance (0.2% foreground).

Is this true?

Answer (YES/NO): NO